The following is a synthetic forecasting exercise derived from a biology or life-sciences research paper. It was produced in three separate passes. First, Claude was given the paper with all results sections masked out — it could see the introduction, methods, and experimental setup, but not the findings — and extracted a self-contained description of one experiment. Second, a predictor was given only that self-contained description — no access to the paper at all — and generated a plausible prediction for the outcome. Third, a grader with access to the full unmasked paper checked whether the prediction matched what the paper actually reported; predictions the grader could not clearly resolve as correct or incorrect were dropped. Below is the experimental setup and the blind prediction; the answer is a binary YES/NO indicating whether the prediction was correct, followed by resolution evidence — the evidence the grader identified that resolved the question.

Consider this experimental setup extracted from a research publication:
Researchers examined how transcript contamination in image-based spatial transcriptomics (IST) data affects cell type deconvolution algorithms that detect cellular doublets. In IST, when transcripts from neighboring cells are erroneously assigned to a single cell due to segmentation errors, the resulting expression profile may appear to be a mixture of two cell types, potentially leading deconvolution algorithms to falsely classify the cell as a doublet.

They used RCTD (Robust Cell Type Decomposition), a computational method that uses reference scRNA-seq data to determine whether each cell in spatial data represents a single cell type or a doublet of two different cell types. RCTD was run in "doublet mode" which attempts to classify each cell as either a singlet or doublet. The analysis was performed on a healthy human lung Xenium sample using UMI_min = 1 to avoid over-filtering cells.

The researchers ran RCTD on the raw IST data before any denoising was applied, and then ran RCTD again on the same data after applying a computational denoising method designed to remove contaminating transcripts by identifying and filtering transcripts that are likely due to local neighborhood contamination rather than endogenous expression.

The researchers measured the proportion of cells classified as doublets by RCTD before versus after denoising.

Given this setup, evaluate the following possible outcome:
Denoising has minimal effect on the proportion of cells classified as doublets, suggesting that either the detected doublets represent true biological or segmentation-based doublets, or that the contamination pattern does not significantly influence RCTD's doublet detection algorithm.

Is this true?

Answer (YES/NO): NO